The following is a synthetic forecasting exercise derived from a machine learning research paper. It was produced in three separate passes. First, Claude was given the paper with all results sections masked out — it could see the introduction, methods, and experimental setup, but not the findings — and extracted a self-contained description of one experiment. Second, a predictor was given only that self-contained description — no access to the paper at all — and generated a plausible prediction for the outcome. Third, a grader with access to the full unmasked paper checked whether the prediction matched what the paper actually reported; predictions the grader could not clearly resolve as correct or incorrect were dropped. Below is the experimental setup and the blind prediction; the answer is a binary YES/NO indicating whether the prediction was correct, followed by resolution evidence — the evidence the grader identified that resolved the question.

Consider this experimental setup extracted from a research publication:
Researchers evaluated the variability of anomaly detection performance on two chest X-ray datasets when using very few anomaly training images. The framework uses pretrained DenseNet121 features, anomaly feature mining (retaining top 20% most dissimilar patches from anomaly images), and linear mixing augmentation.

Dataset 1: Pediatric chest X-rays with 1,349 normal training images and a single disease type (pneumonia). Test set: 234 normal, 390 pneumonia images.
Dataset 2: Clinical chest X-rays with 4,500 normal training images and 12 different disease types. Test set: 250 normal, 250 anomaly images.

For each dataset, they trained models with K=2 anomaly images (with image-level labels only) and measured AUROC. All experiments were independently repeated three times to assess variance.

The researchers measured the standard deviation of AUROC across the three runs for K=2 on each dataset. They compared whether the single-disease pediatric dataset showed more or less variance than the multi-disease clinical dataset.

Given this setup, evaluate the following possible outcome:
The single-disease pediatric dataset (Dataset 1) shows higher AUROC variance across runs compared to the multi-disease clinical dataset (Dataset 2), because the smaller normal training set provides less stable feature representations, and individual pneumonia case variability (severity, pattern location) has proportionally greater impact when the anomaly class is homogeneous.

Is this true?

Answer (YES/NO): YES